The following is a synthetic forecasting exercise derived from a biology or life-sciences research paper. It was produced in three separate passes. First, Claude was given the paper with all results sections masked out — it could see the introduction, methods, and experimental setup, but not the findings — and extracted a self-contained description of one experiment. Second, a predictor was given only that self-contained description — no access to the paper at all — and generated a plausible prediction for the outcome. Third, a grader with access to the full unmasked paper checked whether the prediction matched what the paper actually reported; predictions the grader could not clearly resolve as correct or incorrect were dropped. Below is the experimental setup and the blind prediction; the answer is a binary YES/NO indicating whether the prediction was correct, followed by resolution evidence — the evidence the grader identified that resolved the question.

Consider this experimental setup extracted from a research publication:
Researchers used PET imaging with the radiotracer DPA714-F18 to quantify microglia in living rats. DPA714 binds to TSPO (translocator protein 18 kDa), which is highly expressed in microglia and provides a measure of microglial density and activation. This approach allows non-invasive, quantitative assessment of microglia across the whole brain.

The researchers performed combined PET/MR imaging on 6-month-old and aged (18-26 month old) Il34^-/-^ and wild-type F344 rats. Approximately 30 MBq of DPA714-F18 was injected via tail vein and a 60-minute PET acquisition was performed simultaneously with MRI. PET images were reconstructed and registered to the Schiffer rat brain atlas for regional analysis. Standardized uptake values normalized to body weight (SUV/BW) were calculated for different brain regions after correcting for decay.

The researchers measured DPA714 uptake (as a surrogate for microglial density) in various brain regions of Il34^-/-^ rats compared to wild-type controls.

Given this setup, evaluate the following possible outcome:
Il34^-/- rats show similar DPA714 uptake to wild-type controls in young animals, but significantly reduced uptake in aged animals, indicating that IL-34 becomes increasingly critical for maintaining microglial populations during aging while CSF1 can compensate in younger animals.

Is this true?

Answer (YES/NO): NO